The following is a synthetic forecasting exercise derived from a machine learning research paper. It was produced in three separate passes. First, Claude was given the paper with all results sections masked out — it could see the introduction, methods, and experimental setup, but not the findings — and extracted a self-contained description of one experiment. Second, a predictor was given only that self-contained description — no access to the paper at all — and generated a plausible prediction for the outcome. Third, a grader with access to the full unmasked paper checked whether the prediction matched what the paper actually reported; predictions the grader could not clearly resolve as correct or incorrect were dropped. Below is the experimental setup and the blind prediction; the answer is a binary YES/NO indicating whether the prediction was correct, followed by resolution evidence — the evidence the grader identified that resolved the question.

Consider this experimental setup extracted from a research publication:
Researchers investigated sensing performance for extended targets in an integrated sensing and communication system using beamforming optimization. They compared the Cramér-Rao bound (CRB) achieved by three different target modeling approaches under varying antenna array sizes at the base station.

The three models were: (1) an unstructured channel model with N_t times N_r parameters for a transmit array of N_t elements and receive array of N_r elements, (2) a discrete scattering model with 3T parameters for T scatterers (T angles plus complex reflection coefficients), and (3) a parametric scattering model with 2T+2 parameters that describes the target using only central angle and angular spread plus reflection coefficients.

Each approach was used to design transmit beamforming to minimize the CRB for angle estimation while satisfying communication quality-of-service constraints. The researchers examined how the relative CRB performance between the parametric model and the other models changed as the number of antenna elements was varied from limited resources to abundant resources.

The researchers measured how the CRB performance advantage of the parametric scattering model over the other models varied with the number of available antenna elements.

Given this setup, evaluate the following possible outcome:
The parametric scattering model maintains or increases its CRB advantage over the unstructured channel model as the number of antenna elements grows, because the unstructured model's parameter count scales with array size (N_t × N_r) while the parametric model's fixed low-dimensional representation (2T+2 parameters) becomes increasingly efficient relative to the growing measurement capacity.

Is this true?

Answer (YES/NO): YES